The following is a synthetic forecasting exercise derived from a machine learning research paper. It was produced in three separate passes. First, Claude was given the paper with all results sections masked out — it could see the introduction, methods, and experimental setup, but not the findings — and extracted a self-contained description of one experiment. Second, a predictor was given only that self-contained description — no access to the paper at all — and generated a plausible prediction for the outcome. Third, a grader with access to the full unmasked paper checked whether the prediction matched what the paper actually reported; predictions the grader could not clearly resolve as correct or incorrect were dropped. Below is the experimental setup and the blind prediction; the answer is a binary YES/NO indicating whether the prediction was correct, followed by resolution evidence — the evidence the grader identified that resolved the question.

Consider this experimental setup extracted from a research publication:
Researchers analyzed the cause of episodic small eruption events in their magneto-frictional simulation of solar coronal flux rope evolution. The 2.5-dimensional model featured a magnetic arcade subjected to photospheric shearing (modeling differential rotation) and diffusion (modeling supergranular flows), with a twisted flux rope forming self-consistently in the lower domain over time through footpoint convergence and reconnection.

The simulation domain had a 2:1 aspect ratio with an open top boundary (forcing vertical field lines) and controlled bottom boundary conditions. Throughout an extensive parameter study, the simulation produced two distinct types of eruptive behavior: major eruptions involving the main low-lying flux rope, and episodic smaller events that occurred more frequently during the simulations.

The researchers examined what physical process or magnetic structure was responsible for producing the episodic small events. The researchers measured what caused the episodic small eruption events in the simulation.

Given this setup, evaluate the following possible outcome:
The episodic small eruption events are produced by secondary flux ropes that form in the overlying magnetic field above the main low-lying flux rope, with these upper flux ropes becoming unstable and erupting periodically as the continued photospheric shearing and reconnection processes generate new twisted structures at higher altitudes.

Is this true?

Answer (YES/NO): NO